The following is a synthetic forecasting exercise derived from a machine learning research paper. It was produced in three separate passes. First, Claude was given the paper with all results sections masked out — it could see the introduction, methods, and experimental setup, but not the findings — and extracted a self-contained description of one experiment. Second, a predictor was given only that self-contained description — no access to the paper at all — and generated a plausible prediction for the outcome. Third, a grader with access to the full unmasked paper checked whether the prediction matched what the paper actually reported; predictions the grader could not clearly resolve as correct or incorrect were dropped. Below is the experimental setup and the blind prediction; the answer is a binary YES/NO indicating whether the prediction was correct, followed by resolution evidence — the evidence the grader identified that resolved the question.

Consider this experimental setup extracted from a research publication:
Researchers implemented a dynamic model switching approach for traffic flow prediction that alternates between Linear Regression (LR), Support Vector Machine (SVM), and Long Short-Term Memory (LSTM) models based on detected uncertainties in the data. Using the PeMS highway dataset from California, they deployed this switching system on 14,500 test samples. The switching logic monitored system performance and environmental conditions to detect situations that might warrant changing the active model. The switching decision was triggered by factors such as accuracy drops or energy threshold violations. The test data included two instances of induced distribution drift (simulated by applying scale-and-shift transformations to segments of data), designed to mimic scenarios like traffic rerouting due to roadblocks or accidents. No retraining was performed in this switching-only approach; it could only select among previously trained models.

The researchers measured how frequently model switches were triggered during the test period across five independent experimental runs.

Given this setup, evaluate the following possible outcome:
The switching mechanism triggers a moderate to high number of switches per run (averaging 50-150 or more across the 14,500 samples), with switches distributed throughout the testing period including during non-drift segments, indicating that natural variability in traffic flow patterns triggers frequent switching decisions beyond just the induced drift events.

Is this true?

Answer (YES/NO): NO